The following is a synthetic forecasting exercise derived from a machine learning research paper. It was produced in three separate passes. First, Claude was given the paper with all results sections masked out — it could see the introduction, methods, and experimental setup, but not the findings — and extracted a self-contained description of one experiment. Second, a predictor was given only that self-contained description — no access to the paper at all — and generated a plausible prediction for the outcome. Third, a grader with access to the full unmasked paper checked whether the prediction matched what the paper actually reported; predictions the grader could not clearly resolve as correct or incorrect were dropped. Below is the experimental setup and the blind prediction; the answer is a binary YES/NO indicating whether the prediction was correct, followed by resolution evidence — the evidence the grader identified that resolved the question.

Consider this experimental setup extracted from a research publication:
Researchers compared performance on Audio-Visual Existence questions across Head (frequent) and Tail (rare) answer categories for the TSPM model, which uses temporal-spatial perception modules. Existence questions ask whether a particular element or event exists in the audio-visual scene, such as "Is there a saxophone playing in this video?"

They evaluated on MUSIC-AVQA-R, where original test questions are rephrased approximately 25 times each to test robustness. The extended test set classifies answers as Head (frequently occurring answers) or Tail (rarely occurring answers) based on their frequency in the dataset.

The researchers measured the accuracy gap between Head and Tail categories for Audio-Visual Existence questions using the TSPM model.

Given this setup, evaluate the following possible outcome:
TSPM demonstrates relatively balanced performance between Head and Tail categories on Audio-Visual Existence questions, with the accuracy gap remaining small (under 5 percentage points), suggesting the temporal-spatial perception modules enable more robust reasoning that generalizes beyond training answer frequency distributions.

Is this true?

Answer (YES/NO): NO